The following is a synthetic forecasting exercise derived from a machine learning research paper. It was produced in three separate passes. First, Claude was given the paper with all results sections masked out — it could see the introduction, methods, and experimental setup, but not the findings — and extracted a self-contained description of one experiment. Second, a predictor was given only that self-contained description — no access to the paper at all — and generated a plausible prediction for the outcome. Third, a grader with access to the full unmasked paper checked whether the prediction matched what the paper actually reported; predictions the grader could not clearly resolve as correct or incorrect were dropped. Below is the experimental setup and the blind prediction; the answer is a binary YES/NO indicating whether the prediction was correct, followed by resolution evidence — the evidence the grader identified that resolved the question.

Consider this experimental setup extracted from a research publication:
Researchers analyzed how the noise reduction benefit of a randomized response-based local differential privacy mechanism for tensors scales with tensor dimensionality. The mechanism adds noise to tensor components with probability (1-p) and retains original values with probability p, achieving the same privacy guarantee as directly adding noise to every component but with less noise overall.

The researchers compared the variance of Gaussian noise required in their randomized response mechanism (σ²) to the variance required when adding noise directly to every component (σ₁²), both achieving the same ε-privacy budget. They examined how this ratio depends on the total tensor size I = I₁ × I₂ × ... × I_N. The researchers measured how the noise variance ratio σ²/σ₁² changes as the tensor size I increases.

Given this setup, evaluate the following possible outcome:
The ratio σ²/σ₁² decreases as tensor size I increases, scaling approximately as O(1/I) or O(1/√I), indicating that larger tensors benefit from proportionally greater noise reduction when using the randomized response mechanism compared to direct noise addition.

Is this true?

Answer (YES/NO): YES